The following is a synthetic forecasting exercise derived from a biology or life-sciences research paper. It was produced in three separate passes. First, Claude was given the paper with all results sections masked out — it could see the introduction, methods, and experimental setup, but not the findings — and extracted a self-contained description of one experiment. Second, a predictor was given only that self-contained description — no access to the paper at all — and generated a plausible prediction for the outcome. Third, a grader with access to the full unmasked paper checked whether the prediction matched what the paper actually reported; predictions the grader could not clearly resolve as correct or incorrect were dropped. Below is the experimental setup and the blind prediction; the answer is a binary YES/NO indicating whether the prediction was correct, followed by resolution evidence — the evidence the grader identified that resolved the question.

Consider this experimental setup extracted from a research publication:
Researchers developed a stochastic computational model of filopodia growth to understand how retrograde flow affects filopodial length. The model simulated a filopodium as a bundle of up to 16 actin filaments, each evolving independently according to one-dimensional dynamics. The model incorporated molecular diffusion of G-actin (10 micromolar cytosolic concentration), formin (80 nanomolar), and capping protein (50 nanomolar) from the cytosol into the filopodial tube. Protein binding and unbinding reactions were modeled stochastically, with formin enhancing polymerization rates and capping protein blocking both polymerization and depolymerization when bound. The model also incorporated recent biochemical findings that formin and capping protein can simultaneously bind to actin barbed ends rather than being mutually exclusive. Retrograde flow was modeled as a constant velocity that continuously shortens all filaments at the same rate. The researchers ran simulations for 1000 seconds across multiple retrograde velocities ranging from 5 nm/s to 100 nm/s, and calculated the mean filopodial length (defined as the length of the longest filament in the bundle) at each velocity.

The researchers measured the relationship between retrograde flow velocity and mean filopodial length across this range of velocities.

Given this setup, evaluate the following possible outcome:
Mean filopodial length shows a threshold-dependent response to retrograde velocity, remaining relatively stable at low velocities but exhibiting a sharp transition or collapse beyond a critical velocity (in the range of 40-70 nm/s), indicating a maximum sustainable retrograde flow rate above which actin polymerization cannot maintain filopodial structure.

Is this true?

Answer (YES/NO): NO